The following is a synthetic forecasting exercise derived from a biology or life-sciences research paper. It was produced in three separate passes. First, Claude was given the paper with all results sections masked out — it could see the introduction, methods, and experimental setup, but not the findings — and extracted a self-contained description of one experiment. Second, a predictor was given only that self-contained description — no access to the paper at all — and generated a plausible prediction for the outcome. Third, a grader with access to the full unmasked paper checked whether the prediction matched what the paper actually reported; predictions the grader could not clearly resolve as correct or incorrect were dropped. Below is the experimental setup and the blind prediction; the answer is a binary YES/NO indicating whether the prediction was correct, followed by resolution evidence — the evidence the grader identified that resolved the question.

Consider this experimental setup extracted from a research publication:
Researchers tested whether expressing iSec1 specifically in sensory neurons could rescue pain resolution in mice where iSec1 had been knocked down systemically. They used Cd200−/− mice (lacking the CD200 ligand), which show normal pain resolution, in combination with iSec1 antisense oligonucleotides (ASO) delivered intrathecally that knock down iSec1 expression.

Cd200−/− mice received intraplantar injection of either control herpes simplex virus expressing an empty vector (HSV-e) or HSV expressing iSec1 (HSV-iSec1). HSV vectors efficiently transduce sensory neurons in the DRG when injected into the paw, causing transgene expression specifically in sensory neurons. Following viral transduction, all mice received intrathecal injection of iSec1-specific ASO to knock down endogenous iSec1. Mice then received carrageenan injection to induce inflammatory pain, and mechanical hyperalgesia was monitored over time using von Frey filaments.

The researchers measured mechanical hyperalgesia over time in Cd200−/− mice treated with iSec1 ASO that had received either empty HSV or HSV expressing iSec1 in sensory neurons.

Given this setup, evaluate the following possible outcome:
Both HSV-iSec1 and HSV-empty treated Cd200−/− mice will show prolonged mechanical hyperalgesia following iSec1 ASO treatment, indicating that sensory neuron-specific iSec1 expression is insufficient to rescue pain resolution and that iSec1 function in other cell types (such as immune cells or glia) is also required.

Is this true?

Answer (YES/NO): NO